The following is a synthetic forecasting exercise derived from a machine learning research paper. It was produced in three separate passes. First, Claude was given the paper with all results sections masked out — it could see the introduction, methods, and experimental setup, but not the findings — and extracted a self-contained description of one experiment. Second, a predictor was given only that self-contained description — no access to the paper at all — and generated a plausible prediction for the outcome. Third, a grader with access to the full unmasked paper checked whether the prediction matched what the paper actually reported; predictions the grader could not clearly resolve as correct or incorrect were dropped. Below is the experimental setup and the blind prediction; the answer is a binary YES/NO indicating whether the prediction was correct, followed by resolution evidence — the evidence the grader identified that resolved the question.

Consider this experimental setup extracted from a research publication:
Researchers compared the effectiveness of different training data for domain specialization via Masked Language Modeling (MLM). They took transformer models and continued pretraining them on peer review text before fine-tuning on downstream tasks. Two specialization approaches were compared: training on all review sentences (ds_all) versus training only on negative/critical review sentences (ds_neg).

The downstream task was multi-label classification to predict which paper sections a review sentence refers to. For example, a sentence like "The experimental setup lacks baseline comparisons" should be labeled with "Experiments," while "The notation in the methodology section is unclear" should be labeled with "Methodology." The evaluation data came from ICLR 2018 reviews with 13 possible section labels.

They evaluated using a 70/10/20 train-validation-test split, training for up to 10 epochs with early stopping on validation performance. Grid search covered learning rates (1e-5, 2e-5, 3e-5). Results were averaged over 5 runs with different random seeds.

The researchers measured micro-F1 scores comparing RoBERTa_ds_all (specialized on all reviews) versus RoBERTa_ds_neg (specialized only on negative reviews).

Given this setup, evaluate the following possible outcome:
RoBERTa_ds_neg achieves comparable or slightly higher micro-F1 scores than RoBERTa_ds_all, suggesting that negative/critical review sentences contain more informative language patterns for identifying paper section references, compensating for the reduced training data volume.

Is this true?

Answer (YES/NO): NO